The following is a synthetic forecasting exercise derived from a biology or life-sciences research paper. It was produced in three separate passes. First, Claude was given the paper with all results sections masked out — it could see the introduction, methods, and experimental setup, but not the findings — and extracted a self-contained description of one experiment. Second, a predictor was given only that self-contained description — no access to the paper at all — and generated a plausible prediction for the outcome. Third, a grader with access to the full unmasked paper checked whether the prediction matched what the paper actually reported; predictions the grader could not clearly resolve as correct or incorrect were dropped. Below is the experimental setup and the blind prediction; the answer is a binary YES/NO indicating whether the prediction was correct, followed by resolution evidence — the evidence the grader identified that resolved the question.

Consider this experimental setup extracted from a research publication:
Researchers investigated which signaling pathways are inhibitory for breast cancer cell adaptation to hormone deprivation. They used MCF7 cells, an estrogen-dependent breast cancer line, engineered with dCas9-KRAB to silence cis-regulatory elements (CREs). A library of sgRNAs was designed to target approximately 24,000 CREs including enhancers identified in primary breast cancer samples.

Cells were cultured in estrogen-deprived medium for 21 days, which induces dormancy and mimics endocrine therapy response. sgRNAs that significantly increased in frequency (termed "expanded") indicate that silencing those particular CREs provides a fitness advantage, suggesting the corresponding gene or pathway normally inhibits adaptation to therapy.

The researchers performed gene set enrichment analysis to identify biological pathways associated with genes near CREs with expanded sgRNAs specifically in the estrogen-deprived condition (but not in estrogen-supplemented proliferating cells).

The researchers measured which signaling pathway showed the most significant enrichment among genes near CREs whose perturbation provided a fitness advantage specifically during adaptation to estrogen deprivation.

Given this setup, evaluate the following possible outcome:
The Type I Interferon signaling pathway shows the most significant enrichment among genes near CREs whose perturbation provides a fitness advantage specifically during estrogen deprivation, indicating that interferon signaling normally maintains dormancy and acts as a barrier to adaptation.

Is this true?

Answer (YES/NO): NO